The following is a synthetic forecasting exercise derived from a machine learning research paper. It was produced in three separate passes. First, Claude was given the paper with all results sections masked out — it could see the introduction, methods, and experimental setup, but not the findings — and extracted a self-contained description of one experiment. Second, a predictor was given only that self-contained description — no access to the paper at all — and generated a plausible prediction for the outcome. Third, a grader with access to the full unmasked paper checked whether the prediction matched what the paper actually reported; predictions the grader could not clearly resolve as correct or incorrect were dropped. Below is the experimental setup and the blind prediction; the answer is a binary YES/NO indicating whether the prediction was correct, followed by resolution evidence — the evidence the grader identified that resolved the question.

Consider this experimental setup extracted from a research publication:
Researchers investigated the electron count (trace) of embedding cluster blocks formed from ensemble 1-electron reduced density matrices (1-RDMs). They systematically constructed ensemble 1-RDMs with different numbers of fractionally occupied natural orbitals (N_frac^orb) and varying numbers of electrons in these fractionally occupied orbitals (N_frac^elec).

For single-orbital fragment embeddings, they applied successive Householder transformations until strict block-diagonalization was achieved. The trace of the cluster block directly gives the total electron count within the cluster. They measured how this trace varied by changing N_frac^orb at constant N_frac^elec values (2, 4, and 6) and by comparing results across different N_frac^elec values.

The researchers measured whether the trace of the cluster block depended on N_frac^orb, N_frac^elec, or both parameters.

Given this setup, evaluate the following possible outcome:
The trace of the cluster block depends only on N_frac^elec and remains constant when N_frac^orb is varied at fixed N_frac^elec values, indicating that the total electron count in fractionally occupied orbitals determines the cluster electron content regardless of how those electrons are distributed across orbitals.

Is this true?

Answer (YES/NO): YES